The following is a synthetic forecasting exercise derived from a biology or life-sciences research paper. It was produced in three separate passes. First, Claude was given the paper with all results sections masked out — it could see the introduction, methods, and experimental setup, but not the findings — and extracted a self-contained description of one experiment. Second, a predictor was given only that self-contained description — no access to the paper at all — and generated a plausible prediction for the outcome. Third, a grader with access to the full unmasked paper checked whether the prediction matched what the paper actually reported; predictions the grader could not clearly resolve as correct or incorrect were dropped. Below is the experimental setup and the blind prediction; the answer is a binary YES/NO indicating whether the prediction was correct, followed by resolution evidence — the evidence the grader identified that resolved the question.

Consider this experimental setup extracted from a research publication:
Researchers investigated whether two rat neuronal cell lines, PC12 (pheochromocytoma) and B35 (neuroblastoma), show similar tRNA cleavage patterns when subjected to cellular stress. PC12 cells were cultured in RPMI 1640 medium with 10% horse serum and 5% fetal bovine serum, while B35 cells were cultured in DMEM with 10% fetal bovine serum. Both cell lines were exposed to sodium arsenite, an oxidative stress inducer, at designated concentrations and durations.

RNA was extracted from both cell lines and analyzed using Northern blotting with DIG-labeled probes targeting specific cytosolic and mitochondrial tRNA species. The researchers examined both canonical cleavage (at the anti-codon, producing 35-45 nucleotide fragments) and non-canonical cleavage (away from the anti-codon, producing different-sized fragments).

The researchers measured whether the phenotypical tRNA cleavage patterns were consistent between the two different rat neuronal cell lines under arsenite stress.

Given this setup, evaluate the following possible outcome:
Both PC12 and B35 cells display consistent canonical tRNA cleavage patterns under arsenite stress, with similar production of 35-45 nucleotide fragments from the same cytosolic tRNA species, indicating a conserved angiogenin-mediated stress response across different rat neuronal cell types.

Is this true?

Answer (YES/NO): NO